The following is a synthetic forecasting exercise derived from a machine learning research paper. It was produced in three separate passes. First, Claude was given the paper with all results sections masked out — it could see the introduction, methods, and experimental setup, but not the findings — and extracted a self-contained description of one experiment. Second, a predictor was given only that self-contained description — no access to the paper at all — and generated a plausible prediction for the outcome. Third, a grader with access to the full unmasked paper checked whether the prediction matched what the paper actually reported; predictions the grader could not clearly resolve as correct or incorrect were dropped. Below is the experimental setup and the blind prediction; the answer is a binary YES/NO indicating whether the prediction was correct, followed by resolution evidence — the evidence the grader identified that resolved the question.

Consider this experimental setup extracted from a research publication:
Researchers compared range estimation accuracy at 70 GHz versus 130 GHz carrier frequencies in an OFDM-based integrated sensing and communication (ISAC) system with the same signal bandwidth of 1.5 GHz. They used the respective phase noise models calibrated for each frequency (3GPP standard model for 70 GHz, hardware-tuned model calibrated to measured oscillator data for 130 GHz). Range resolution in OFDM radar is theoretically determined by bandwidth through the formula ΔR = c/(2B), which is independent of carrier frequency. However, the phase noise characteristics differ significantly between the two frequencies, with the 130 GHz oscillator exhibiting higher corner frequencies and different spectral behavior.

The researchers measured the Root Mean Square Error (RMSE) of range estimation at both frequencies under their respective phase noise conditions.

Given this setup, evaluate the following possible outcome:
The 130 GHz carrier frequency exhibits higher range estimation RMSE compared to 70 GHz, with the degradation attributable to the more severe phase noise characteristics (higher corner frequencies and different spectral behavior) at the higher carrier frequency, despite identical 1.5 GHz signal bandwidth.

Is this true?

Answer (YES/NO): NO